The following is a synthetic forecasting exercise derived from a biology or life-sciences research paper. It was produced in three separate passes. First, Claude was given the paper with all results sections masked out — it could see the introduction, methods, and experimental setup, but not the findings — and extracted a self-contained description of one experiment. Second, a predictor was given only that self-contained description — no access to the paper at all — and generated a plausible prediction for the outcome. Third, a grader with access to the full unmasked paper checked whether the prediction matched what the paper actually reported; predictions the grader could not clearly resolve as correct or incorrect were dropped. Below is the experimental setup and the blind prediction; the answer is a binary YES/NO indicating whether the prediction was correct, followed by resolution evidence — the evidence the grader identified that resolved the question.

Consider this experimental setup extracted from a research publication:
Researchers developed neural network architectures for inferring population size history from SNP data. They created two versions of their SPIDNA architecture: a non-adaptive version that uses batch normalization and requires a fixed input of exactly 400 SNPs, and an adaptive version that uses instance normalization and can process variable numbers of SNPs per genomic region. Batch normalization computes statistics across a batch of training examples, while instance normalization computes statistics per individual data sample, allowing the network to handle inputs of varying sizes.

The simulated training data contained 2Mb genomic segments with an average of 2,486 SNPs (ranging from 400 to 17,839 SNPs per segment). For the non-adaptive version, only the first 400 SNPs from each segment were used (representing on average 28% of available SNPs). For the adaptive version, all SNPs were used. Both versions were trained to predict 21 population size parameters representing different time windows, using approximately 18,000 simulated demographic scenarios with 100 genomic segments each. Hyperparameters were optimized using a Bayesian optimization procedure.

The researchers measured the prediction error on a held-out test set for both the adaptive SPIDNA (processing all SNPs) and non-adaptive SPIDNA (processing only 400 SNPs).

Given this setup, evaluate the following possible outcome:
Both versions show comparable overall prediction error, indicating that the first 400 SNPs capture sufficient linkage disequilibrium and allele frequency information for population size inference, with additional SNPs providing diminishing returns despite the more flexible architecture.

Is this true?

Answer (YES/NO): NO